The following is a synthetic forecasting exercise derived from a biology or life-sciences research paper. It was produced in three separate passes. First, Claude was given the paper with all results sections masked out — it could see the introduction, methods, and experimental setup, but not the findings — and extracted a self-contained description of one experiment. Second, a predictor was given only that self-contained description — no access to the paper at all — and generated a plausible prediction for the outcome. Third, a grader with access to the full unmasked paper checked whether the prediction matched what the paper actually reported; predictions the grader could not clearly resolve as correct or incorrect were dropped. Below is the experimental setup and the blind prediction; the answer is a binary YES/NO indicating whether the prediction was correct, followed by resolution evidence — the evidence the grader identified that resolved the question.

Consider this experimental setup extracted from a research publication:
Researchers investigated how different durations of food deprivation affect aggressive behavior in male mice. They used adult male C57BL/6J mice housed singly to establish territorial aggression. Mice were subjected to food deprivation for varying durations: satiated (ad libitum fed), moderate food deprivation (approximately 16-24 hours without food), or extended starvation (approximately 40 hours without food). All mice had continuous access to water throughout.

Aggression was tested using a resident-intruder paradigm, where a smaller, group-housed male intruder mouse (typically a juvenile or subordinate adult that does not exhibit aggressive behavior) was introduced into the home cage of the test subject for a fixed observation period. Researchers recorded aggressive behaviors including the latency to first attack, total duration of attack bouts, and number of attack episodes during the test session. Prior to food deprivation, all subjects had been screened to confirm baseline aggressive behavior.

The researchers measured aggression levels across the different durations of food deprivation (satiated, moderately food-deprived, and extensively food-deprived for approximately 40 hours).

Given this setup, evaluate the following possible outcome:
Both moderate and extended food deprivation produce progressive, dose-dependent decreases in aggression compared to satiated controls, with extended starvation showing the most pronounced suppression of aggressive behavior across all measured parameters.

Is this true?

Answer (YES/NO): NO